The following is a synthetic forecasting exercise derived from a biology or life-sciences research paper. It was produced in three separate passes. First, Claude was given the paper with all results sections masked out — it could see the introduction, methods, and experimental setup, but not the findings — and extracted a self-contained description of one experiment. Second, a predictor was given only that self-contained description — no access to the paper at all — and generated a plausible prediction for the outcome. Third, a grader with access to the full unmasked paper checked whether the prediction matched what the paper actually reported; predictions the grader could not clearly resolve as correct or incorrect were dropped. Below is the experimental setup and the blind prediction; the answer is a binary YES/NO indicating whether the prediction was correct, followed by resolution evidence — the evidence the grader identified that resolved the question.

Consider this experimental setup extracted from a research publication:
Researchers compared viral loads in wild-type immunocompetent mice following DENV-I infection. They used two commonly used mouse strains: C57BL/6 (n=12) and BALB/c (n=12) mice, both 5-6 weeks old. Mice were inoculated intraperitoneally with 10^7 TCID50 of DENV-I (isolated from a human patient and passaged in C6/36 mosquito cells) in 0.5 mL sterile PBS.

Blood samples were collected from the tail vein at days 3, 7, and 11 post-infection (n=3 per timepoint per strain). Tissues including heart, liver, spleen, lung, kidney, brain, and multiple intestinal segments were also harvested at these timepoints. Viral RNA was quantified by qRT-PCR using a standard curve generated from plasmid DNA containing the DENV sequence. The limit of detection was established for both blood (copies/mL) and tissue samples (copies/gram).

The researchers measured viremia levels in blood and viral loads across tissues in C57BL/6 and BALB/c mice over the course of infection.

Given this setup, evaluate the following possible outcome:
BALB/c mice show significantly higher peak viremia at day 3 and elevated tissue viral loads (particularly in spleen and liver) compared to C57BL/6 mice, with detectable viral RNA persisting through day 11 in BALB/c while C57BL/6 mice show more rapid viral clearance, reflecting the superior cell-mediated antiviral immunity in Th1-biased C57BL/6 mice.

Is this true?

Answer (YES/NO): NO